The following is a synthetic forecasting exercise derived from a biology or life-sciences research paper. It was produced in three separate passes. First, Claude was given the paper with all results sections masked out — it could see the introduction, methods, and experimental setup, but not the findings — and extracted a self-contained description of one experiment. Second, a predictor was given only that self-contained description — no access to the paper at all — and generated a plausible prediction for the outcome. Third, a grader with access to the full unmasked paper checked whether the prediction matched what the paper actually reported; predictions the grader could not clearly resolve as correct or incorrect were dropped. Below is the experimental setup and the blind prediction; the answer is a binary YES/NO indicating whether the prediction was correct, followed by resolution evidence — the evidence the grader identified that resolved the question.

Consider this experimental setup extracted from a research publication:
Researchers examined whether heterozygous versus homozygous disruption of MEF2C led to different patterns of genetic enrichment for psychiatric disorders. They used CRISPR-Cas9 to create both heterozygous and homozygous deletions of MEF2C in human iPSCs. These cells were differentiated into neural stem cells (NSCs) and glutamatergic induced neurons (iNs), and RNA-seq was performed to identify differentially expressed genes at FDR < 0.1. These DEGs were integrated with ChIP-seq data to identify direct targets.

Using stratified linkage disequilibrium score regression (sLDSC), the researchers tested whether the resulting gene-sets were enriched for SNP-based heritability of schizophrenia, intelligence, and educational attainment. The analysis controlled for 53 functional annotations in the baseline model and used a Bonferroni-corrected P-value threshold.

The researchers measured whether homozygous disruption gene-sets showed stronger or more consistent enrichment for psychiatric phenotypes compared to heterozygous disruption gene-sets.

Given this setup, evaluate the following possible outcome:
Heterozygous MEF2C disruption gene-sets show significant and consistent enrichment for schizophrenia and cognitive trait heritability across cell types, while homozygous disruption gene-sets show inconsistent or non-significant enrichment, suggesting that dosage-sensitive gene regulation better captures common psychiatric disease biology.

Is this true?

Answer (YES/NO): NO